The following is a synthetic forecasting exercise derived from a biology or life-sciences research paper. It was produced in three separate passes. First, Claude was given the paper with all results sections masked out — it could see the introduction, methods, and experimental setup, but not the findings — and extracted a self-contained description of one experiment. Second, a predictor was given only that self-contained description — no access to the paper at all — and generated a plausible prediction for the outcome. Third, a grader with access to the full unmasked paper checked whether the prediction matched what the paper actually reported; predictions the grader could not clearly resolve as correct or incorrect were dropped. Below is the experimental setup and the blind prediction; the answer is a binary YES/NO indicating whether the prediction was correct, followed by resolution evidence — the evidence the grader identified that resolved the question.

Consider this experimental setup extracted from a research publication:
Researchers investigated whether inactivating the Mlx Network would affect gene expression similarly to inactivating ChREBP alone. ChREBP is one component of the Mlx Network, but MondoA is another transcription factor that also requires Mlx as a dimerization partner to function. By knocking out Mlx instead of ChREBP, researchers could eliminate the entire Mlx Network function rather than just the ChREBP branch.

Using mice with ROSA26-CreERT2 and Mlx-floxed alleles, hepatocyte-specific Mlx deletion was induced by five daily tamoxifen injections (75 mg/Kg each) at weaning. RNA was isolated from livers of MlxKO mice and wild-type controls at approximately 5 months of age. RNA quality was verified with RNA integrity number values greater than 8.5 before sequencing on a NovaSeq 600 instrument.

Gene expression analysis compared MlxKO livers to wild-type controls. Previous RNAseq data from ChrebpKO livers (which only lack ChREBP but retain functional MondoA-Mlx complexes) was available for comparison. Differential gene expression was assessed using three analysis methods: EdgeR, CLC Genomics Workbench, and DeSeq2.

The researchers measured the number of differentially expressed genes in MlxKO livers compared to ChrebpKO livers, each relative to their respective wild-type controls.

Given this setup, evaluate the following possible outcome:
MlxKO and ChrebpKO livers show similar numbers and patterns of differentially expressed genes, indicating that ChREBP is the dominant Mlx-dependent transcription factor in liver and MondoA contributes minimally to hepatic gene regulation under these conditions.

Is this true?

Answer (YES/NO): NO